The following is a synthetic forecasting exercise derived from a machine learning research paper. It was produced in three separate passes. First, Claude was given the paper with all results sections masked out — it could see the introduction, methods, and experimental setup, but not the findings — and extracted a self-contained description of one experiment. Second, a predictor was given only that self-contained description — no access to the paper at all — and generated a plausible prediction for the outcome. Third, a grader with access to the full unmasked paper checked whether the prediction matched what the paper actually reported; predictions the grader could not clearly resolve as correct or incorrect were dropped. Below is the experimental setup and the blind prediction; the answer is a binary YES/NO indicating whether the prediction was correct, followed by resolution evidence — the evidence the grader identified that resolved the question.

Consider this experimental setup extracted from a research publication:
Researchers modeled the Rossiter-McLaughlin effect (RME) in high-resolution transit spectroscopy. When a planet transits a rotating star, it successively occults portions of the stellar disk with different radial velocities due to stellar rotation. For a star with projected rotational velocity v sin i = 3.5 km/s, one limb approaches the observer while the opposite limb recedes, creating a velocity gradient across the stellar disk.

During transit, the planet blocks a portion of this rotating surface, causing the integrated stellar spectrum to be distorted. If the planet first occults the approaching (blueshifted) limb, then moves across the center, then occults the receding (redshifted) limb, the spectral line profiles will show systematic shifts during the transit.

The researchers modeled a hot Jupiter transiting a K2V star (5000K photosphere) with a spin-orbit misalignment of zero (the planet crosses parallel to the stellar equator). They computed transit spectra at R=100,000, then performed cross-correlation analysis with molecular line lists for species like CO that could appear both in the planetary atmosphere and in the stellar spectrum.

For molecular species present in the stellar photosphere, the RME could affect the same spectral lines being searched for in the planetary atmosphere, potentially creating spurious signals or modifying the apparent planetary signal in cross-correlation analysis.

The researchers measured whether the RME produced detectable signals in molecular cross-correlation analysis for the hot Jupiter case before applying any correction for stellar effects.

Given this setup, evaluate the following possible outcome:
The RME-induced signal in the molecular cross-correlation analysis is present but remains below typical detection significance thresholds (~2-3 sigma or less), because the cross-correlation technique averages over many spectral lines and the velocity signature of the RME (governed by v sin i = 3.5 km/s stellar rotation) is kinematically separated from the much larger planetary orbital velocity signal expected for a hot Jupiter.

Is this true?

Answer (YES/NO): NO